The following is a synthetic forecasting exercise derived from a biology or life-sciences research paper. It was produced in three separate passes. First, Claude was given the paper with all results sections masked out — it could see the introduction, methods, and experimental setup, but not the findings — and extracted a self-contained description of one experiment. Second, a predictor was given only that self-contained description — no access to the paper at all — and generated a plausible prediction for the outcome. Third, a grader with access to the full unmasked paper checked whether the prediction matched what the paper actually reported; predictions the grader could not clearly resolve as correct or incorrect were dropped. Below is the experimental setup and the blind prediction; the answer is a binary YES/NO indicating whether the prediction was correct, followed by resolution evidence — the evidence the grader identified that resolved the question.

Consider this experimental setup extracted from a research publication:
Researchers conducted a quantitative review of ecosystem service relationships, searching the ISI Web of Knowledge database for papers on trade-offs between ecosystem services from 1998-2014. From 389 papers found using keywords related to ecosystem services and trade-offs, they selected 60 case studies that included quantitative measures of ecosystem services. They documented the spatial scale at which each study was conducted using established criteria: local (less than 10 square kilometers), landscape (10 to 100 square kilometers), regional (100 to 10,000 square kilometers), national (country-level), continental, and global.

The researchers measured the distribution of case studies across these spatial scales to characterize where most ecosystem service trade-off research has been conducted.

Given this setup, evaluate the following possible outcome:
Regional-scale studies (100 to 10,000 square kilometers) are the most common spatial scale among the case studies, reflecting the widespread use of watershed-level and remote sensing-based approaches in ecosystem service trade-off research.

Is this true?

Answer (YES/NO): YES